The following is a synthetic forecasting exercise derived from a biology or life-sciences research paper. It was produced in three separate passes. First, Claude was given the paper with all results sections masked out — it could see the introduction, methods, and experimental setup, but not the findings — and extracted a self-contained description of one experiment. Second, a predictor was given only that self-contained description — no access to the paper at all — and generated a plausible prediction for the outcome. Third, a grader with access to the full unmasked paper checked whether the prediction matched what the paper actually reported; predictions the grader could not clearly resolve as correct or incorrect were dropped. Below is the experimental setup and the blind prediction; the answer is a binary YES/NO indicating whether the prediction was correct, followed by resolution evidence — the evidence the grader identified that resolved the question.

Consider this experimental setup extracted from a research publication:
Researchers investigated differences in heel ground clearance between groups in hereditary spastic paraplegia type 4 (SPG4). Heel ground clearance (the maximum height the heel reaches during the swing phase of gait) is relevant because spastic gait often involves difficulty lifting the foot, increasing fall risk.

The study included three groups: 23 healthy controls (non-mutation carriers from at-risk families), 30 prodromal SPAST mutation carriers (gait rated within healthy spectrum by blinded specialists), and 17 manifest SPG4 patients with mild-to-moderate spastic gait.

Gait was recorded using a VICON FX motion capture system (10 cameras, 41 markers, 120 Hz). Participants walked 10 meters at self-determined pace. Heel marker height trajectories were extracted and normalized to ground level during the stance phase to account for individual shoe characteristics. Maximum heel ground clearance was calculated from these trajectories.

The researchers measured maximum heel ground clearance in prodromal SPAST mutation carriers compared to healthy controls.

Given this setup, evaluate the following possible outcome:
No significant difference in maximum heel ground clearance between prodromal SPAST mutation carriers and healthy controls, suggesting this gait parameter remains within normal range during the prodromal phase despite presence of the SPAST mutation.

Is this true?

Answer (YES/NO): NO